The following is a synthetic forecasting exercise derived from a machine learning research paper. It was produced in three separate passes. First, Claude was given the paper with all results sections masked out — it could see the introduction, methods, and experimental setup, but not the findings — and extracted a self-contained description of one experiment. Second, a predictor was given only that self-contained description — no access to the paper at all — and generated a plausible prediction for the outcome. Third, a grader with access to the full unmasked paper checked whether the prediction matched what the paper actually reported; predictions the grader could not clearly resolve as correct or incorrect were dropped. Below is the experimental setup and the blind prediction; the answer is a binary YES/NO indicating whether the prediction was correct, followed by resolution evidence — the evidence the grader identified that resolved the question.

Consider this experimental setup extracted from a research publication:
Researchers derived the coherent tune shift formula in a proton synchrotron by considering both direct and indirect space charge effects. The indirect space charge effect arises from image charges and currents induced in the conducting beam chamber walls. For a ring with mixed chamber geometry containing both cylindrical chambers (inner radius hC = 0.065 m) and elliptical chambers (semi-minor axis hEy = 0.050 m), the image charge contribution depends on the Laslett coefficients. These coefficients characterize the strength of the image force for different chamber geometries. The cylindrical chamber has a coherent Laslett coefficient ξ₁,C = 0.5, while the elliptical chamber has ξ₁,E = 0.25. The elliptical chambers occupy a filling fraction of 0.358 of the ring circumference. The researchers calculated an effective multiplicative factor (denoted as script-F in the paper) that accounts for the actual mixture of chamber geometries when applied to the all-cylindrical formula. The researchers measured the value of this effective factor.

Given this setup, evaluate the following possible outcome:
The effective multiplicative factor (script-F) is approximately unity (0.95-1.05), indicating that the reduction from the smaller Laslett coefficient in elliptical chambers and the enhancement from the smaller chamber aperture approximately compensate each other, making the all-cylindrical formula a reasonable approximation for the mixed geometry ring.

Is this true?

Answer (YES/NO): NO